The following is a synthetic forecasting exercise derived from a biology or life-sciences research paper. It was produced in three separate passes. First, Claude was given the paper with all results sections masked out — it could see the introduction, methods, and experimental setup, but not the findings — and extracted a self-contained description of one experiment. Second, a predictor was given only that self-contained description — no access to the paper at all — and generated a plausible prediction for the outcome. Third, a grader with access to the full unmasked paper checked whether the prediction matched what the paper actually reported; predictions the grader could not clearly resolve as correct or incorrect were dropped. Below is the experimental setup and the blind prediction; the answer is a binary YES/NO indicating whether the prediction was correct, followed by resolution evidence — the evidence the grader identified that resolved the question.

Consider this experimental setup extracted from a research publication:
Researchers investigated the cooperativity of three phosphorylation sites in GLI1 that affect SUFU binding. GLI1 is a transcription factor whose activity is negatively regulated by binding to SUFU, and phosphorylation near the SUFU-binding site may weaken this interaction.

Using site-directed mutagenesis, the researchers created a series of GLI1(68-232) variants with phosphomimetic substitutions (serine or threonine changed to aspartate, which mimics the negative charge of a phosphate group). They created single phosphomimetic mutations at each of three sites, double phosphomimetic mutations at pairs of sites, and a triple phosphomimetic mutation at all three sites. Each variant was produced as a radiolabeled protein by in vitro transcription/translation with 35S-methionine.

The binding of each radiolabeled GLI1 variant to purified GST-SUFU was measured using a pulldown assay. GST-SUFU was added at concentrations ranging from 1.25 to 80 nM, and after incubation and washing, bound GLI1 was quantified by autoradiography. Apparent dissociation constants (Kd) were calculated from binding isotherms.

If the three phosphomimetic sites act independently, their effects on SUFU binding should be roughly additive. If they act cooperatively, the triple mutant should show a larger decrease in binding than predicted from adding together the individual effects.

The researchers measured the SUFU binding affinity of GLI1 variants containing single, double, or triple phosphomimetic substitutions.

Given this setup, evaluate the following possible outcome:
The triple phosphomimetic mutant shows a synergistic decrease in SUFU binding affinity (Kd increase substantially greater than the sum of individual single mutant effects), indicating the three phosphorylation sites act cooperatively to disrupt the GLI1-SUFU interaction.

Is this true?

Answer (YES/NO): YES